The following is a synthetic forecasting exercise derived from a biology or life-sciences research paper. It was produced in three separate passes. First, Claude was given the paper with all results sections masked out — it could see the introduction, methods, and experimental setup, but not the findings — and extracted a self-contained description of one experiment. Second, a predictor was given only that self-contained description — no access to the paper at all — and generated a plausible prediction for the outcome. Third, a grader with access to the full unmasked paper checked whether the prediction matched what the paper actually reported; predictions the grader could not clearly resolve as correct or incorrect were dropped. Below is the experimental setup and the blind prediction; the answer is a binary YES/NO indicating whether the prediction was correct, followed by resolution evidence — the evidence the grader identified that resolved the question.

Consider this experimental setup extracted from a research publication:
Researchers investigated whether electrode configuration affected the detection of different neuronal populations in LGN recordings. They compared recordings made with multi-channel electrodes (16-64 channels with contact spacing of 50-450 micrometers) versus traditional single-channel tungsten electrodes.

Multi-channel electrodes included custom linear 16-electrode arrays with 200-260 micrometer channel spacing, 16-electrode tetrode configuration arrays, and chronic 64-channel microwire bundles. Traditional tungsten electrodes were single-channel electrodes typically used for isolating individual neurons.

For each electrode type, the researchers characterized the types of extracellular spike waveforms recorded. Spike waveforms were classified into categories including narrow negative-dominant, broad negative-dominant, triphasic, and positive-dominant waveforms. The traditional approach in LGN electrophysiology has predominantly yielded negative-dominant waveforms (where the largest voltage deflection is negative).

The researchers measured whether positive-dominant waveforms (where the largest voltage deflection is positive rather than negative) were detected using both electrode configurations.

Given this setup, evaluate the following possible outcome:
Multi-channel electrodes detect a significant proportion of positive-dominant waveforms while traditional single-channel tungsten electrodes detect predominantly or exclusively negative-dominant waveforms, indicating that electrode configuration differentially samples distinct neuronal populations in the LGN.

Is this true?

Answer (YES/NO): YES